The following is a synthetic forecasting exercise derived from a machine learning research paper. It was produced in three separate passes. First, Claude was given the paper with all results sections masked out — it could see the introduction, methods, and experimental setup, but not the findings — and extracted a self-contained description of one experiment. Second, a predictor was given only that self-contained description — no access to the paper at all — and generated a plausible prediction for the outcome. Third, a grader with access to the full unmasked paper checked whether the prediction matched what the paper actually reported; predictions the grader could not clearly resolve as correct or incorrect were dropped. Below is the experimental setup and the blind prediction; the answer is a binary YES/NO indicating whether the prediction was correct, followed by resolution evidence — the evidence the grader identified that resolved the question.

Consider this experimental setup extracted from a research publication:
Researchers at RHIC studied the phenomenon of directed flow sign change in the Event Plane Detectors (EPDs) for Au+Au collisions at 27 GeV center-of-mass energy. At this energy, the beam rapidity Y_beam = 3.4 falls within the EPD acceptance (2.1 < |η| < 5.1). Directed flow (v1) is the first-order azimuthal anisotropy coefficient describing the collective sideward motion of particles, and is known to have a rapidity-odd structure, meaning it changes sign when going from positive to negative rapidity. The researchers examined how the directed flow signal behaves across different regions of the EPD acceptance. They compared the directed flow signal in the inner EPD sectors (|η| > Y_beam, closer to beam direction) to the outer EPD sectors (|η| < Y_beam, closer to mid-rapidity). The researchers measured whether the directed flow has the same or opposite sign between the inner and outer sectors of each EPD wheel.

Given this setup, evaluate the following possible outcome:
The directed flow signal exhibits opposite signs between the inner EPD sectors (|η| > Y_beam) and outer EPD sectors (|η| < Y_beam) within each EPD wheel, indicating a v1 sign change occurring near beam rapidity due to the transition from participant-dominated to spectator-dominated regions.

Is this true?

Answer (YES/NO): YES